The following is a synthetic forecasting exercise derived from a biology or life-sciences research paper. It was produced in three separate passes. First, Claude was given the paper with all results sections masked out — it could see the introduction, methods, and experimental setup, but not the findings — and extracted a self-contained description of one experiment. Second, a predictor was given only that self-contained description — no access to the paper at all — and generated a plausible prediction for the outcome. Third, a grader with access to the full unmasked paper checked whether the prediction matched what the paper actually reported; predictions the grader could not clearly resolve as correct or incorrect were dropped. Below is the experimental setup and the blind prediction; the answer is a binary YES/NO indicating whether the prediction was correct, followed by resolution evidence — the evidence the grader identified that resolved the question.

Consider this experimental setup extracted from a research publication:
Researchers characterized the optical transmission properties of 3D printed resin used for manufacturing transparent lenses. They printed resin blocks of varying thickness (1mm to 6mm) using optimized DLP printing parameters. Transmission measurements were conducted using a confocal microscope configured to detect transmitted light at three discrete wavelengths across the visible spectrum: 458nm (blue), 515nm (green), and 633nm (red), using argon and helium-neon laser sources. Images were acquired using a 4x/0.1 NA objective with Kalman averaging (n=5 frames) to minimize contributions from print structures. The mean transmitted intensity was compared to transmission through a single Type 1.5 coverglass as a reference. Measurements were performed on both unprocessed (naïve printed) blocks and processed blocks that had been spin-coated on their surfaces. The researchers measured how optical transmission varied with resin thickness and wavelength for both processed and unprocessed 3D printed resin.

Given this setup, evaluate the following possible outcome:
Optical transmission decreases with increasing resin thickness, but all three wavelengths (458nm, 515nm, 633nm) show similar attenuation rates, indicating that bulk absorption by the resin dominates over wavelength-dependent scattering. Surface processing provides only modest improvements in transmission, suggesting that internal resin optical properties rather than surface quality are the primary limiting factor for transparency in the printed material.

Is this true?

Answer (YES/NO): NO